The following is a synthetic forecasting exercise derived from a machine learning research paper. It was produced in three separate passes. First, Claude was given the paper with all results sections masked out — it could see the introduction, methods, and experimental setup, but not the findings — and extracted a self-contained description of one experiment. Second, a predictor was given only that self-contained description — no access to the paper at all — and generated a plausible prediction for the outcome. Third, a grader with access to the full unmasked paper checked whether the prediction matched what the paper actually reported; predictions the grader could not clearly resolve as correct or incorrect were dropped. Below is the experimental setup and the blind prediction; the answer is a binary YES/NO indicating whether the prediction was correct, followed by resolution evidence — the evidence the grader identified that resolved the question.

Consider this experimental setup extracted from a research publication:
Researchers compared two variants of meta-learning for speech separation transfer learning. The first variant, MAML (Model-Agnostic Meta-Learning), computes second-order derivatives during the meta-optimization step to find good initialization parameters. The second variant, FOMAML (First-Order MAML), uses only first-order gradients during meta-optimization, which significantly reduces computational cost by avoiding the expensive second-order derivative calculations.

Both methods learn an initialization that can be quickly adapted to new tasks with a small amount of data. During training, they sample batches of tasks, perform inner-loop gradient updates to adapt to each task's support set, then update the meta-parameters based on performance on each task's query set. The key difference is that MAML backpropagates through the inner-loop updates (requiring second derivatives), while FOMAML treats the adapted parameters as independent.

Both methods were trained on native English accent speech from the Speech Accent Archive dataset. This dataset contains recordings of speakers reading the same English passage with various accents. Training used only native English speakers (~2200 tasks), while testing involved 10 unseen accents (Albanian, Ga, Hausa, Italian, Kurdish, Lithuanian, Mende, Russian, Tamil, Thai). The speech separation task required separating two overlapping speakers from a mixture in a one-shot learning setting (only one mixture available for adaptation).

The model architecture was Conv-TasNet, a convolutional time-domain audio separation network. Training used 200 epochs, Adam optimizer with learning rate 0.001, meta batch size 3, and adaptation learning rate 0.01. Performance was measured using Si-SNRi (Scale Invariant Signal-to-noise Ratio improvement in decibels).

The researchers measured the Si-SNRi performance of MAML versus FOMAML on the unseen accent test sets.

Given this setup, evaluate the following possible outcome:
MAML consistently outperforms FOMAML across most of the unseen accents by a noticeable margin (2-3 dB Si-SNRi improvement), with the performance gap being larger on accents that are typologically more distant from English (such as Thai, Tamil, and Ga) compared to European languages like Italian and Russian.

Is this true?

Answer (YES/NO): NO